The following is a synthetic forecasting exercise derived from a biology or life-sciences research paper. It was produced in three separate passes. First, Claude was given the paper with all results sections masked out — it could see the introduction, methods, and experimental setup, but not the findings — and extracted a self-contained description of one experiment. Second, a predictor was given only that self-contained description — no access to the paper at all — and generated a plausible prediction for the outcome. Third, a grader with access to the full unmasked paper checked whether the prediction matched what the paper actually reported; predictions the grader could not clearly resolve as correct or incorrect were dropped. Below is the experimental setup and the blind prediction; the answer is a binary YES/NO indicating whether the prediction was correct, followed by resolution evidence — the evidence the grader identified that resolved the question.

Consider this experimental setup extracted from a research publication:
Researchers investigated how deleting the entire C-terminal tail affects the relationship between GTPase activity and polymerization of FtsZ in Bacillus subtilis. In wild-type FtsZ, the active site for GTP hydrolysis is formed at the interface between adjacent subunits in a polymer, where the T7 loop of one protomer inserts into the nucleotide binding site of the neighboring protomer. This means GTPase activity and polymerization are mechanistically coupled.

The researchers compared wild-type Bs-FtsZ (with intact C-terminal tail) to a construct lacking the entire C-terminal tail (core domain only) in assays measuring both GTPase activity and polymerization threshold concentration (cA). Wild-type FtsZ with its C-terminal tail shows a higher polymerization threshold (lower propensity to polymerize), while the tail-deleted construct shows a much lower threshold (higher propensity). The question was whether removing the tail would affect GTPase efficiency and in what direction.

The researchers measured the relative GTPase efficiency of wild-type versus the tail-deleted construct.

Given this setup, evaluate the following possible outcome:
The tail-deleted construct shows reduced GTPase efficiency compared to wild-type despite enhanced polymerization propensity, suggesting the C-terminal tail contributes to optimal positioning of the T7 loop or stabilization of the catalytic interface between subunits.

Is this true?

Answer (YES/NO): NO